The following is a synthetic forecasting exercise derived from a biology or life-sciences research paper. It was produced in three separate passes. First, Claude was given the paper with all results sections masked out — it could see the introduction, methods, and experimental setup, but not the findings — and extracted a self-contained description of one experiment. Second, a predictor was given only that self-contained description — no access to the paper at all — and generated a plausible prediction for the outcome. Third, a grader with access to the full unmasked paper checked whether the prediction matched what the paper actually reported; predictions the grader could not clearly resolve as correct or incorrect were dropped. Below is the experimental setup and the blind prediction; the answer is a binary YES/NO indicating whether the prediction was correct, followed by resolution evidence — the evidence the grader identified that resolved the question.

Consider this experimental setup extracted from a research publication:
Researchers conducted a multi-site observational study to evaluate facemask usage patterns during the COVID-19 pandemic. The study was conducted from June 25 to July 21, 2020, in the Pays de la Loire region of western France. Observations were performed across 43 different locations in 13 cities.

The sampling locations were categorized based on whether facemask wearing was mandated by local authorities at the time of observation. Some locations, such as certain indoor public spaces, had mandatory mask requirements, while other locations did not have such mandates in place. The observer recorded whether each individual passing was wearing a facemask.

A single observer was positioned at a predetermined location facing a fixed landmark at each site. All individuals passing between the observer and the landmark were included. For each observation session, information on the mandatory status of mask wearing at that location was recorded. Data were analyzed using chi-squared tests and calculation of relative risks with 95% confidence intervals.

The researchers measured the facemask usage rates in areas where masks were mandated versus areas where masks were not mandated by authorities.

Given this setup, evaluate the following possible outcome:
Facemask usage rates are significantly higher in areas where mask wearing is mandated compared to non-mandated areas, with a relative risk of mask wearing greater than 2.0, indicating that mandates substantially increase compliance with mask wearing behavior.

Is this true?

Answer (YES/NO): NO